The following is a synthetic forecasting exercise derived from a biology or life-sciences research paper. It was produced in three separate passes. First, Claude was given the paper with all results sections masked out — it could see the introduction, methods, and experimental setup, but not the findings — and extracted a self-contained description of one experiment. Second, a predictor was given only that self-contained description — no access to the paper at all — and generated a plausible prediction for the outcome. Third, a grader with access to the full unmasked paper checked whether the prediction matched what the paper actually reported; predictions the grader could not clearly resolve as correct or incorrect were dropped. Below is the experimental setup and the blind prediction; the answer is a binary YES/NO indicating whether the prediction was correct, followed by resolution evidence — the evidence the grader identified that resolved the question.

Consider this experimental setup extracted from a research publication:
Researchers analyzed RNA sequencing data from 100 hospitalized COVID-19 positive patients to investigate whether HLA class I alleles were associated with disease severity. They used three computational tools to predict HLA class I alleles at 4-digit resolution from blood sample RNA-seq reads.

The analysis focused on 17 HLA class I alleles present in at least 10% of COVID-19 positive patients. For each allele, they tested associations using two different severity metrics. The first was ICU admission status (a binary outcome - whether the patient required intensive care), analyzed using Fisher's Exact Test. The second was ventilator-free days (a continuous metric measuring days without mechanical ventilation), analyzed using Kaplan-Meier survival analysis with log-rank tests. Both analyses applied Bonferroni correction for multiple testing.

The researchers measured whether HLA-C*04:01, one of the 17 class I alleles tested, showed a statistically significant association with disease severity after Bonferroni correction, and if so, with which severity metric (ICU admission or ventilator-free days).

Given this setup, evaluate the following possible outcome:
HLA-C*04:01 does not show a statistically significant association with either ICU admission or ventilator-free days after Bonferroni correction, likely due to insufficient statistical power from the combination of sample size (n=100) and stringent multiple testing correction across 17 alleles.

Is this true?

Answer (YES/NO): NO